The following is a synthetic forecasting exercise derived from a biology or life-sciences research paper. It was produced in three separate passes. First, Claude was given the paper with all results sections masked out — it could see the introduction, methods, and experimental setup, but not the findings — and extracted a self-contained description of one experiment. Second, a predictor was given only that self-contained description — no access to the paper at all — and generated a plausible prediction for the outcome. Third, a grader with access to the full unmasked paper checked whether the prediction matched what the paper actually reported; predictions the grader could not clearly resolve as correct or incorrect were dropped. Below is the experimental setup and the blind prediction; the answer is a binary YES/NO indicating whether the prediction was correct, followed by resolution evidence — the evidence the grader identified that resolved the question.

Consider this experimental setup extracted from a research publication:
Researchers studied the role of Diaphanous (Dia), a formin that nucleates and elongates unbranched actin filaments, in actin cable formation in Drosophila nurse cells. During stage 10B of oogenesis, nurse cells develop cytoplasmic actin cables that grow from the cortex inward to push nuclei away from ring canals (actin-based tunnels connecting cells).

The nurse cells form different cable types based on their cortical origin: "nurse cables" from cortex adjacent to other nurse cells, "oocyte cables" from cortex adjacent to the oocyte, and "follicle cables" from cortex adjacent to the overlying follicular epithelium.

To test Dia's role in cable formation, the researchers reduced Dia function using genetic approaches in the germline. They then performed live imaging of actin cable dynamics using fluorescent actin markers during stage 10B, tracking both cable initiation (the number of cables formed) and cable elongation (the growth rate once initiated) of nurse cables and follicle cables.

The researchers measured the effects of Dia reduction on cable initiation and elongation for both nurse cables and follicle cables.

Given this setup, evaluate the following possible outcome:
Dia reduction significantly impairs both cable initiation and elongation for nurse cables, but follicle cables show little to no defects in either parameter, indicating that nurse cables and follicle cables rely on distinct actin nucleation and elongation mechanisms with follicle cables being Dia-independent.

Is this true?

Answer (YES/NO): NO